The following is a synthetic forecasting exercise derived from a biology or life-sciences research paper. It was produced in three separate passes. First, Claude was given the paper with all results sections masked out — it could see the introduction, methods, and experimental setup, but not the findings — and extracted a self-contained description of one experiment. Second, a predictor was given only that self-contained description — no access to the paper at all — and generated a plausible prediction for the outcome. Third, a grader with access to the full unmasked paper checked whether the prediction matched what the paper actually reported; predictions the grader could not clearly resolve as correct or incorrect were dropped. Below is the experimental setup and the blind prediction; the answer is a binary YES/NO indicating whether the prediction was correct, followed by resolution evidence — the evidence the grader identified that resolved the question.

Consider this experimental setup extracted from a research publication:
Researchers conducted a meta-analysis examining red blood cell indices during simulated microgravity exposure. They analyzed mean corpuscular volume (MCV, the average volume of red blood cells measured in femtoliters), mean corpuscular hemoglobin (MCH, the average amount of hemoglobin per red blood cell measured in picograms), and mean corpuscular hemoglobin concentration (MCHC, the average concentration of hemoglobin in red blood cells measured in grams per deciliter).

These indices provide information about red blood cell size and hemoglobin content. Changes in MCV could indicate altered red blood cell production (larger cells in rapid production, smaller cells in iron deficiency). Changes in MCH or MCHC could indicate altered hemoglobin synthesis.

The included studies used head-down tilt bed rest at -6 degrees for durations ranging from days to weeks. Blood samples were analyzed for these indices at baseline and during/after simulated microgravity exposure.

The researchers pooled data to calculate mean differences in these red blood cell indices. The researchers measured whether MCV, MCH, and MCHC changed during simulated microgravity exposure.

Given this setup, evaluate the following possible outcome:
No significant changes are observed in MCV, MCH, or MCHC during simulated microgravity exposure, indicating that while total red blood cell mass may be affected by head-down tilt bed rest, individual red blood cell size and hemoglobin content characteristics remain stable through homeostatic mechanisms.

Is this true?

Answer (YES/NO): YES